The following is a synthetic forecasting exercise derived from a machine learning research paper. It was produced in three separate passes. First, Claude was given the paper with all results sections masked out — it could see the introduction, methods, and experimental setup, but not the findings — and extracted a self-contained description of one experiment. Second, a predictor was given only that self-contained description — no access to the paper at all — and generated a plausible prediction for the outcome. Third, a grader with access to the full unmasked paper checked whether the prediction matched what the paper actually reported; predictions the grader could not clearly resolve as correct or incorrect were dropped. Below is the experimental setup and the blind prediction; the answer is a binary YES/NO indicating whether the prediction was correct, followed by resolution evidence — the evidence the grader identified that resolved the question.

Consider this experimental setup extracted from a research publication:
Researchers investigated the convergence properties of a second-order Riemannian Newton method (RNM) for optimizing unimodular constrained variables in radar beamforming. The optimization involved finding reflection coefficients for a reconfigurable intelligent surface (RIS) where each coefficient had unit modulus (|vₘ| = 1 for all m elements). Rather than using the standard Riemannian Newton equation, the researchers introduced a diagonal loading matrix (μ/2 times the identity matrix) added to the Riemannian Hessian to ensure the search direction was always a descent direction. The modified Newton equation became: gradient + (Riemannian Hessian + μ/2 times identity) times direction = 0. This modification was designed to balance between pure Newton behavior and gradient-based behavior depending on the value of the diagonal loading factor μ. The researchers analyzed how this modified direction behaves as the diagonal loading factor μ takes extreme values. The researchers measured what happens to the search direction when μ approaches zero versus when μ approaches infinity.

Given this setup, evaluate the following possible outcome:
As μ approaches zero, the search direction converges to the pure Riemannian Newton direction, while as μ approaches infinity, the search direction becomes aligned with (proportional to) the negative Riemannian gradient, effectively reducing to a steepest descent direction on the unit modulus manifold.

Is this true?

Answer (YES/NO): YES